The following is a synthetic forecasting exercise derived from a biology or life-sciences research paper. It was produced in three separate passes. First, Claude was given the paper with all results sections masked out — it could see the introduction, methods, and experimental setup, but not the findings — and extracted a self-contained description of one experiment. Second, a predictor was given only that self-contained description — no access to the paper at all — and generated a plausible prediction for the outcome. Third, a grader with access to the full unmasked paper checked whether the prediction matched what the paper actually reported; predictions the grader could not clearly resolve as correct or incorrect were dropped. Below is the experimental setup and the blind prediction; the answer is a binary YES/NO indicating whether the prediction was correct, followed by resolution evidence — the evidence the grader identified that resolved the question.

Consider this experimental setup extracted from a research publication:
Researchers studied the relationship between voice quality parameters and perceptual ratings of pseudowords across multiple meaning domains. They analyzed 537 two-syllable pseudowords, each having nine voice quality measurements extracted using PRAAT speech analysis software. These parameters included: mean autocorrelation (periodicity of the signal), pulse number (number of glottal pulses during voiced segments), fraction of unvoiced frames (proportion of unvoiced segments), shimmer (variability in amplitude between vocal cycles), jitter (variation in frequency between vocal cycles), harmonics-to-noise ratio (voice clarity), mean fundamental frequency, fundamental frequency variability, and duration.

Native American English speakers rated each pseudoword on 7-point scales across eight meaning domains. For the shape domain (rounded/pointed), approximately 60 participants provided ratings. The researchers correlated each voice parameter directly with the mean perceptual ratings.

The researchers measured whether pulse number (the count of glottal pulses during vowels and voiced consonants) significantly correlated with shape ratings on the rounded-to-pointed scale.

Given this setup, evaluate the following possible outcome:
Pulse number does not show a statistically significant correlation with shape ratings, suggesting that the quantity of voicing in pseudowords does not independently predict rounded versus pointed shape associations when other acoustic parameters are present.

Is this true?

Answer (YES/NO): NO